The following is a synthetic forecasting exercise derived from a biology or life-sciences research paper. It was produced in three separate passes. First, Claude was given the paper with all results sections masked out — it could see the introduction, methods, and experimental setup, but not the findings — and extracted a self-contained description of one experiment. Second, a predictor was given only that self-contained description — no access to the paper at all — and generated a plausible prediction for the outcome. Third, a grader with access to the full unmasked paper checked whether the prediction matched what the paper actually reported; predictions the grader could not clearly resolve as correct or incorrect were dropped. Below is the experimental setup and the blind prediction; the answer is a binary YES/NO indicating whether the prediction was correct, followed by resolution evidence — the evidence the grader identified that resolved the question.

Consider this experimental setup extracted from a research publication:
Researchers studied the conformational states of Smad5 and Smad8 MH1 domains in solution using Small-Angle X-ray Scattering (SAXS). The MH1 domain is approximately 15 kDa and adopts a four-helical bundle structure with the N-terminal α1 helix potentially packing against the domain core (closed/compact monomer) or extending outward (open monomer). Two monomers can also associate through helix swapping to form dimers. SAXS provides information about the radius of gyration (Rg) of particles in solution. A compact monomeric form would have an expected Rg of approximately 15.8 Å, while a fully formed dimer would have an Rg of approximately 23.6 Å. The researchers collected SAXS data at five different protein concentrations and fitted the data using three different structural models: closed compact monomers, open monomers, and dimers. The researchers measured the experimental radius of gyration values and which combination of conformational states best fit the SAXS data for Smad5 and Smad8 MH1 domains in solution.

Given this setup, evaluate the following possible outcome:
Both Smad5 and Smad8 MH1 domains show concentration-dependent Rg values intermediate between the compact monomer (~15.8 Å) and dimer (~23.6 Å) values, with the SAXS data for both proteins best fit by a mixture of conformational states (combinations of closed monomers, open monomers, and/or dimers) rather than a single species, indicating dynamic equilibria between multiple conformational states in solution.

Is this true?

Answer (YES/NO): YES